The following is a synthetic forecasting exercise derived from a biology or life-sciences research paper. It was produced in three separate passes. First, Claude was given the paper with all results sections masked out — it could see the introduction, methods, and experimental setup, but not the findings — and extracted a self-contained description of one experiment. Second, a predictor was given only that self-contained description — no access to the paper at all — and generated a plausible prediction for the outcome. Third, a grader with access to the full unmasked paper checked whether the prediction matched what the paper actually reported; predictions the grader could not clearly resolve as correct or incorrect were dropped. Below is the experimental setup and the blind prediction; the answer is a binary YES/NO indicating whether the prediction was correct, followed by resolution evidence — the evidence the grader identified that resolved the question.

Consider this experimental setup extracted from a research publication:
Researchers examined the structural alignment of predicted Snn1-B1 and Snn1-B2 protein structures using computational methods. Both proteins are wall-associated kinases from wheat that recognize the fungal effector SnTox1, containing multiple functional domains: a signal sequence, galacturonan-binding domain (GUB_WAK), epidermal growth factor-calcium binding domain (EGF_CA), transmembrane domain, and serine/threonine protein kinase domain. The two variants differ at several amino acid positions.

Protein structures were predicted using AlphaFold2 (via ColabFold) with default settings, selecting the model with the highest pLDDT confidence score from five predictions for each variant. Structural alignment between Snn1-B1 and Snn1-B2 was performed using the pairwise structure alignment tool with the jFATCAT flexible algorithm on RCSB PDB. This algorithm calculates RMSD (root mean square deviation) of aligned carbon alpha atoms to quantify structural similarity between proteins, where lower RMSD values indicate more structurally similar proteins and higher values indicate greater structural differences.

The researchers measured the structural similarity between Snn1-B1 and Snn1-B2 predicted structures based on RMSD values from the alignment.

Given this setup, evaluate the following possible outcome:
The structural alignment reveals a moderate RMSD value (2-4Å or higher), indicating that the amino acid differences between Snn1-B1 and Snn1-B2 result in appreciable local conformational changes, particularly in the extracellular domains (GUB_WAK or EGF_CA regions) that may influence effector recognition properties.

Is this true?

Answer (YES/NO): NO